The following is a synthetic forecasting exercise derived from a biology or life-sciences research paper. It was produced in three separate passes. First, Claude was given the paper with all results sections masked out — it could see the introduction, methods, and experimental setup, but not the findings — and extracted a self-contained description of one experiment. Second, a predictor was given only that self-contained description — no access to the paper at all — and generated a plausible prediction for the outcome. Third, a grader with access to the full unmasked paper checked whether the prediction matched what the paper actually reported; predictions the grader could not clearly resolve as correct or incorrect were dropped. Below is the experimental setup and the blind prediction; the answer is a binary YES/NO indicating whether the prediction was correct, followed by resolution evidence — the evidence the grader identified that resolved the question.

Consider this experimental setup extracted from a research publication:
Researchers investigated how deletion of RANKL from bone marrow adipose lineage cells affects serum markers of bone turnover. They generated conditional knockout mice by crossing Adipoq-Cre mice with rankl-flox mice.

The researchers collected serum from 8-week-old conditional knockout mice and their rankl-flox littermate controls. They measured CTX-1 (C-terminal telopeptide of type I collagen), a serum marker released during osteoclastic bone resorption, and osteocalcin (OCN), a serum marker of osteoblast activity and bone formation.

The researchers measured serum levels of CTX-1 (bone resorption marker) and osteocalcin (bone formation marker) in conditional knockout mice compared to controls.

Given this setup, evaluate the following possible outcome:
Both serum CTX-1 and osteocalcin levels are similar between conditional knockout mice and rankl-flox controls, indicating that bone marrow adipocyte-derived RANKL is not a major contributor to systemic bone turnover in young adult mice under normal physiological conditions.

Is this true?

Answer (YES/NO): NO